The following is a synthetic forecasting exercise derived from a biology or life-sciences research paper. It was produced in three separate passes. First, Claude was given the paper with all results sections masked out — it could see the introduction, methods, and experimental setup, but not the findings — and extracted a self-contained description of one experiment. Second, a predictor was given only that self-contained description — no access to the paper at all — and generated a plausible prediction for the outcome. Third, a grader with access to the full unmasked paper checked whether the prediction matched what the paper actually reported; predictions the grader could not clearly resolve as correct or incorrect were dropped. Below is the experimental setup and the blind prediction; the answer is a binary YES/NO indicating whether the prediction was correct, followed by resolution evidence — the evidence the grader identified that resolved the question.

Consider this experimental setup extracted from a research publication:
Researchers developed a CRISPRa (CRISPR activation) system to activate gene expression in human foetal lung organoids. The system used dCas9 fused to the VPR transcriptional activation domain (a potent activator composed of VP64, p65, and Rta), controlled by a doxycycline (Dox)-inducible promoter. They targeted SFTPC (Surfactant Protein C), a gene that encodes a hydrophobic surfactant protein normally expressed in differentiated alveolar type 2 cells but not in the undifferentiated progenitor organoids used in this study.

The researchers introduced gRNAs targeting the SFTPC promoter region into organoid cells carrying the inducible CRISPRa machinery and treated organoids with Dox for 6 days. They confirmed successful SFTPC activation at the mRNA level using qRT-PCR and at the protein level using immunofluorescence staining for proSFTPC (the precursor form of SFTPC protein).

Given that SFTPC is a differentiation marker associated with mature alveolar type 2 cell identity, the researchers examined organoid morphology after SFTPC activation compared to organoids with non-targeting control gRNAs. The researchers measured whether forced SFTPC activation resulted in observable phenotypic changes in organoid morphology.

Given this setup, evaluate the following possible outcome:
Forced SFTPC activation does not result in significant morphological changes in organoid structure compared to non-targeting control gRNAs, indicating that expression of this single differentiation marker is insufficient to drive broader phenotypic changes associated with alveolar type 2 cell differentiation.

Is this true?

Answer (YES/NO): YES